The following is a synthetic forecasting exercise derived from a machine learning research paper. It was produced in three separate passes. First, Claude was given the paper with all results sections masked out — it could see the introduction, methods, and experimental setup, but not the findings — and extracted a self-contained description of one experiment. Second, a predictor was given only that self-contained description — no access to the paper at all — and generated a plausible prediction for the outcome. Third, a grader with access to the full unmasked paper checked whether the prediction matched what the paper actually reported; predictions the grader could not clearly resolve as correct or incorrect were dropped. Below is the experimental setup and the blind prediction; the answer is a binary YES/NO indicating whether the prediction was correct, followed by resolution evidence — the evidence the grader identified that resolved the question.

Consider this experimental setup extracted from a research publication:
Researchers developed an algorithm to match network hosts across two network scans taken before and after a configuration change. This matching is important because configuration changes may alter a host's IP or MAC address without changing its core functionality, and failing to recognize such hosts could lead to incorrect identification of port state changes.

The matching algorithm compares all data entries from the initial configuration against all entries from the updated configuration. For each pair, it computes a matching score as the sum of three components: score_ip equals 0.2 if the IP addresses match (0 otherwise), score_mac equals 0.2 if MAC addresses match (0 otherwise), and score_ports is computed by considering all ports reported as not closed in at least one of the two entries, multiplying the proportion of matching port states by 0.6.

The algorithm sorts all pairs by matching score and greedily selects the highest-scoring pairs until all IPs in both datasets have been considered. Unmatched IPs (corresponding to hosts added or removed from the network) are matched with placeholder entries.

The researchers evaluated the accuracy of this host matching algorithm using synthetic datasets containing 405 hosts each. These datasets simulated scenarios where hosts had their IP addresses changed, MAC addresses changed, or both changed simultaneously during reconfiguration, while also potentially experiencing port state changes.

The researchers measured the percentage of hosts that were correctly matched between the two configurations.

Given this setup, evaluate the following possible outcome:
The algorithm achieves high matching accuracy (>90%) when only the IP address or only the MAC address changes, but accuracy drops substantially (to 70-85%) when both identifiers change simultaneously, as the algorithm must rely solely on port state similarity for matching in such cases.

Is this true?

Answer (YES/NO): NO